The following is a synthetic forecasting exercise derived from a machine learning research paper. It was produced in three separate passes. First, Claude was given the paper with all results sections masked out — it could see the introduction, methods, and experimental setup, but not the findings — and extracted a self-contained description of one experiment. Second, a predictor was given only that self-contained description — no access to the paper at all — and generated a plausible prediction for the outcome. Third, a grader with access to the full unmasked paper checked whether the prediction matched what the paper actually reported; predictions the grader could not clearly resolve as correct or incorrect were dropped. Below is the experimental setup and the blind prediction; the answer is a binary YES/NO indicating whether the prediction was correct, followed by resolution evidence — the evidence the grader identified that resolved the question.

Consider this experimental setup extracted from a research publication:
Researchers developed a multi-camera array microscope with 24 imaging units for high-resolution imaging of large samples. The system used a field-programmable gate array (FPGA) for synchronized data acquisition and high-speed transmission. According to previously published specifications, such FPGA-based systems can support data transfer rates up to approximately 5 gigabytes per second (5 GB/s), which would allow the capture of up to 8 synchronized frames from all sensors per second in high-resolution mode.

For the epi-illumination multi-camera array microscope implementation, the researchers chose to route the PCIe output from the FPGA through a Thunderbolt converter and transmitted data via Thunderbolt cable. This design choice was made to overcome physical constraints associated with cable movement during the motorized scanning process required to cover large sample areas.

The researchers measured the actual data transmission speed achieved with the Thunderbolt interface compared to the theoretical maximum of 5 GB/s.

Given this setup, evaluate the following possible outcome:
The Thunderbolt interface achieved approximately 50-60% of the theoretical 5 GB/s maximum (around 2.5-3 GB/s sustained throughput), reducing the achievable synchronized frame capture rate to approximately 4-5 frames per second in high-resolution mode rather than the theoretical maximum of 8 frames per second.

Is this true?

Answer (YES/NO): YES